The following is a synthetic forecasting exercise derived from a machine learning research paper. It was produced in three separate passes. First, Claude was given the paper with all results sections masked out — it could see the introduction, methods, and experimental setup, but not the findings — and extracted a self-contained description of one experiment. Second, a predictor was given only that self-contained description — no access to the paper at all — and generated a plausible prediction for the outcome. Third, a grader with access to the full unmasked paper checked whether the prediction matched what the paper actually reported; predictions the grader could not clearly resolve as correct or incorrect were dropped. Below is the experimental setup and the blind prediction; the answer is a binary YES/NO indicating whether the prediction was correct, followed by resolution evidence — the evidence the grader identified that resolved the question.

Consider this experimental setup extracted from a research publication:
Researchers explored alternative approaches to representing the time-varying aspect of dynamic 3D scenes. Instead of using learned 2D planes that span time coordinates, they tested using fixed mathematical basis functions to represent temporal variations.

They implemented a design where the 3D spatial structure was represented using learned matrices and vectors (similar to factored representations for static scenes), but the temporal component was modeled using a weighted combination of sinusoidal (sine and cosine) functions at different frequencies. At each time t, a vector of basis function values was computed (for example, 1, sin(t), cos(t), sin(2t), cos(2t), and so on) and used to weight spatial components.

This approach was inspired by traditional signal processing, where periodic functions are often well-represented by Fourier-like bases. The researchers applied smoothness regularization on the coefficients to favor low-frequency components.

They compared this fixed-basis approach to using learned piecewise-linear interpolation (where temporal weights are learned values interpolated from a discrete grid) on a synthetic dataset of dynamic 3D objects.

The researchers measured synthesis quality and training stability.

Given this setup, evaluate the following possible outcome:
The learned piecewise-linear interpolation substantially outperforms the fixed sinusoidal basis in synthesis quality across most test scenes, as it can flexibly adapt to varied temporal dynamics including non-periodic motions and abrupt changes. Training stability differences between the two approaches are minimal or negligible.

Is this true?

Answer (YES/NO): NO